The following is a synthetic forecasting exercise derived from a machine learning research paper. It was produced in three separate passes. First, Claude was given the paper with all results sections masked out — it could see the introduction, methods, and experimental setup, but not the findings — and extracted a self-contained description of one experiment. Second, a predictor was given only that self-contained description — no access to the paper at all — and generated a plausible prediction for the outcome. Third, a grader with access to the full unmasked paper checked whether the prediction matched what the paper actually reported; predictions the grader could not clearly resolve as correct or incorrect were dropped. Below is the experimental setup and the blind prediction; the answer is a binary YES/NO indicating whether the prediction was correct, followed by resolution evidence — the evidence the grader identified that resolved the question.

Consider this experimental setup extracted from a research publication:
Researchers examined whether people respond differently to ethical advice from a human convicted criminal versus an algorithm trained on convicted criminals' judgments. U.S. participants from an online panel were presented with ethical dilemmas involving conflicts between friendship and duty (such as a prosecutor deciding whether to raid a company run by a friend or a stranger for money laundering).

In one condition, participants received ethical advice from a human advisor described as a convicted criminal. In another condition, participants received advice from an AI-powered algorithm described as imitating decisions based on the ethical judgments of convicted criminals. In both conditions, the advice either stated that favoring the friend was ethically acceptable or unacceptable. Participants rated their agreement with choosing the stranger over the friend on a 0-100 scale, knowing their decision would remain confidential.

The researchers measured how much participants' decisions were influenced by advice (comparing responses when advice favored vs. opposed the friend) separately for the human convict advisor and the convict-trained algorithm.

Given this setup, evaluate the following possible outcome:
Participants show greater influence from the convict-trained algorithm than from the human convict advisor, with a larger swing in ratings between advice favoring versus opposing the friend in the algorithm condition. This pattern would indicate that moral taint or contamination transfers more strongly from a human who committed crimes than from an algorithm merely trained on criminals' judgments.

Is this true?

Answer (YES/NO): YES